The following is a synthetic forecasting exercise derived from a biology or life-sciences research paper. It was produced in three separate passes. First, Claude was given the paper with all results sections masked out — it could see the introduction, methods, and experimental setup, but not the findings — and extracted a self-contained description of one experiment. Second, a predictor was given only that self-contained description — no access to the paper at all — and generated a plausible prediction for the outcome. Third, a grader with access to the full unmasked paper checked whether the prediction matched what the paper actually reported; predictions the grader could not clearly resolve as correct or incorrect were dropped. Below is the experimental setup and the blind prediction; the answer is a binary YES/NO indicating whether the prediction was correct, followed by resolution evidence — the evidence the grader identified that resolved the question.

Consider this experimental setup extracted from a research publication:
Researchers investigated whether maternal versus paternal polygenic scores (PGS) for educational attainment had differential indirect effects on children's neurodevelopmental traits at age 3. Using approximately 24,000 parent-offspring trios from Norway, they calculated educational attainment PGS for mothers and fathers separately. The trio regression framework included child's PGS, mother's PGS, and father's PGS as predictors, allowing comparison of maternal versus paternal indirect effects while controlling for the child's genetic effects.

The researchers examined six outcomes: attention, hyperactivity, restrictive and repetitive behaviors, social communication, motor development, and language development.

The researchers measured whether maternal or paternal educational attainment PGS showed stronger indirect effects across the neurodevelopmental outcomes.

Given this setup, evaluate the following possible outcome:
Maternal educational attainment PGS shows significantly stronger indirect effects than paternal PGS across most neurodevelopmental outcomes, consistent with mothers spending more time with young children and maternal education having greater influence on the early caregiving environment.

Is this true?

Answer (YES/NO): NO